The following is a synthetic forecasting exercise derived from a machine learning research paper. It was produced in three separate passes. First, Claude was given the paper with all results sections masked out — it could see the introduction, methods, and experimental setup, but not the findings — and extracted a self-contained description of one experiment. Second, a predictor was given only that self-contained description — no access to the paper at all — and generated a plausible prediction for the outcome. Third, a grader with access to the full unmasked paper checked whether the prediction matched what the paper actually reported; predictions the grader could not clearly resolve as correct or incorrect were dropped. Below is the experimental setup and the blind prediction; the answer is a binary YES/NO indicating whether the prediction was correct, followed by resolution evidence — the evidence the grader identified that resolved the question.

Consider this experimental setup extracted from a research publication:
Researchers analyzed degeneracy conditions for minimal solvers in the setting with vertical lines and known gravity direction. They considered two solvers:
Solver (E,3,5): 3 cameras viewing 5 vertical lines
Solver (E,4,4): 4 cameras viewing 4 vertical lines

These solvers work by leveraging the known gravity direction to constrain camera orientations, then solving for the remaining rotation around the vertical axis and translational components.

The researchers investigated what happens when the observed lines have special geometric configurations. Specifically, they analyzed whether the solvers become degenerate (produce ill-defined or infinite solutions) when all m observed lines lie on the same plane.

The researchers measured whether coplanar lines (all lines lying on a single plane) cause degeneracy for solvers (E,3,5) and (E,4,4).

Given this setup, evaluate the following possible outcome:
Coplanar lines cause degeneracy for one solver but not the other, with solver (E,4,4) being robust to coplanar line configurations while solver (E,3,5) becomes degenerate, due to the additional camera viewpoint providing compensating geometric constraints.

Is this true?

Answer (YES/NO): NO